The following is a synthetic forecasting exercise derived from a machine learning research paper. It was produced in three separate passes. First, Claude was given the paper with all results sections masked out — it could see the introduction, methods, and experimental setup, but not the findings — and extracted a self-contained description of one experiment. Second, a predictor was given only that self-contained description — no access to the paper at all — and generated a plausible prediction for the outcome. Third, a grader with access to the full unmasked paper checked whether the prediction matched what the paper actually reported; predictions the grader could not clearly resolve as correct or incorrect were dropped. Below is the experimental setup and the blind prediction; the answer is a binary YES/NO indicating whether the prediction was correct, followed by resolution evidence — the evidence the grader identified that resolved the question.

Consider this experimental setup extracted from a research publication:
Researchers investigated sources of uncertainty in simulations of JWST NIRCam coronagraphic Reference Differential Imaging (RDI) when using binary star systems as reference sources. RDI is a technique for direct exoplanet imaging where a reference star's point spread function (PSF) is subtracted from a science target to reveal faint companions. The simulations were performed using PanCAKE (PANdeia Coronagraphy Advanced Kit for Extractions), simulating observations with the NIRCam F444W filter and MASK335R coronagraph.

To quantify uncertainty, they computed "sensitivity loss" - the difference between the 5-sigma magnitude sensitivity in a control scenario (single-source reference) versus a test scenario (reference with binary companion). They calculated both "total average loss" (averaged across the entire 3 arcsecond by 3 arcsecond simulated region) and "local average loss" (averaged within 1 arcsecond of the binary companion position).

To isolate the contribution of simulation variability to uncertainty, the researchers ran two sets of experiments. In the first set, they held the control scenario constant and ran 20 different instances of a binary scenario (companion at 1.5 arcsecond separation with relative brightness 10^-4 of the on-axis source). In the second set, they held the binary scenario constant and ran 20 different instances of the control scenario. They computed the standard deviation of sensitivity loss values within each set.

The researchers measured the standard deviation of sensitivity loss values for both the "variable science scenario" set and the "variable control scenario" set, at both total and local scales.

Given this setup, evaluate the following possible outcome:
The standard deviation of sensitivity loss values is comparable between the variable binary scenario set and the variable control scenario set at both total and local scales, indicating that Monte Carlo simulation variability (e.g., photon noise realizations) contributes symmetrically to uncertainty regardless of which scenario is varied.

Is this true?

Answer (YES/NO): NO